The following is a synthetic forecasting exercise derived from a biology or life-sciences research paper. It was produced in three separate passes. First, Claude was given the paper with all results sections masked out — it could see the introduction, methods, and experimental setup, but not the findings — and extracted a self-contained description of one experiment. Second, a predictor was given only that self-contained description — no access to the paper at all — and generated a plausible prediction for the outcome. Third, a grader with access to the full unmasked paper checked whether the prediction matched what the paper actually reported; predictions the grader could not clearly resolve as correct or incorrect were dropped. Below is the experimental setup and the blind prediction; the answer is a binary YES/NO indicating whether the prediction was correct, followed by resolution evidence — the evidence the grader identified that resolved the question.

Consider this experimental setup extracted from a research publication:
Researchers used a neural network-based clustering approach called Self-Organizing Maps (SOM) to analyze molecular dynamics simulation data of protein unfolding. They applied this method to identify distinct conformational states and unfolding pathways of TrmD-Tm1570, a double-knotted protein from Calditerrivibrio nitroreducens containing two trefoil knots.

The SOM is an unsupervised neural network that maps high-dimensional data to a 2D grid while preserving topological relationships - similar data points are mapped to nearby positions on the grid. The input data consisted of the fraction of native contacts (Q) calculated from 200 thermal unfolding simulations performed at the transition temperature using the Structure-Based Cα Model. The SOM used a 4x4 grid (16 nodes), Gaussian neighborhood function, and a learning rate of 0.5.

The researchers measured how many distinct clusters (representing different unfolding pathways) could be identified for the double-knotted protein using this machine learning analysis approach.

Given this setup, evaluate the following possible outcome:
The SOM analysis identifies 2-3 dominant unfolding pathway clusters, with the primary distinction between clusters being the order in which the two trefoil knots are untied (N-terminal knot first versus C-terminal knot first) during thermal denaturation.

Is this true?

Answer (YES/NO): NO